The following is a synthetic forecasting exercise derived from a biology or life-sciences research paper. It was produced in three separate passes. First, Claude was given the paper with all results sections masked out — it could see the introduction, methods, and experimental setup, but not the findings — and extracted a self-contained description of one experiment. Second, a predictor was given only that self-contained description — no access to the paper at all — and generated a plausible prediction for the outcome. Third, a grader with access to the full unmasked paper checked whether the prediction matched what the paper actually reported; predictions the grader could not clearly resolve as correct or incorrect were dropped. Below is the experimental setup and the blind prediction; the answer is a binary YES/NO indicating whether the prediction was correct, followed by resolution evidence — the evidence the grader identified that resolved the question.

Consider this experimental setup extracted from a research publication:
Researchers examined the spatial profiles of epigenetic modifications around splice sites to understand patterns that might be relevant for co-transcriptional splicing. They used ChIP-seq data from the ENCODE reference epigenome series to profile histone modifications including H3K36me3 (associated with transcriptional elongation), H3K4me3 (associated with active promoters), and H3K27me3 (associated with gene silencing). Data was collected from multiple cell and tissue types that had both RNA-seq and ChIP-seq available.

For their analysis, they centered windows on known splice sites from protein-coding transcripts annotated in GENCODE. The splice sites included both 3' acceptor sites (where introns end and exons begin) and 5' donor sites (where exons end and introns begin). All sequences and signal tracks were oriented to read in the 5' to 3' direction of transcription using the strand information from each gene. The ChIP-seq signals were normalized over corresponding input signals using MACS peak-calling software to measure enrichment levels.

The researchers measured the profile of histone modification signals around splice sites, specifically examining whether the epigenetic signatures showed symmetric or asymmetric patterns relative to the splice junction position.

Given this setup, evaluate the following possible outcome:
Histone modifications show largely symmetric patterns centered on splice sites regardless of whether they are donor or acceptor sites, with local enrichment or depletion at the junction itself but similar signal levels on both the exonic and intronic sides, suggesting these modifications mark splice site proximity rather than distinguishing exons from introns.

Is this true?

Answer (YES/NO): NO